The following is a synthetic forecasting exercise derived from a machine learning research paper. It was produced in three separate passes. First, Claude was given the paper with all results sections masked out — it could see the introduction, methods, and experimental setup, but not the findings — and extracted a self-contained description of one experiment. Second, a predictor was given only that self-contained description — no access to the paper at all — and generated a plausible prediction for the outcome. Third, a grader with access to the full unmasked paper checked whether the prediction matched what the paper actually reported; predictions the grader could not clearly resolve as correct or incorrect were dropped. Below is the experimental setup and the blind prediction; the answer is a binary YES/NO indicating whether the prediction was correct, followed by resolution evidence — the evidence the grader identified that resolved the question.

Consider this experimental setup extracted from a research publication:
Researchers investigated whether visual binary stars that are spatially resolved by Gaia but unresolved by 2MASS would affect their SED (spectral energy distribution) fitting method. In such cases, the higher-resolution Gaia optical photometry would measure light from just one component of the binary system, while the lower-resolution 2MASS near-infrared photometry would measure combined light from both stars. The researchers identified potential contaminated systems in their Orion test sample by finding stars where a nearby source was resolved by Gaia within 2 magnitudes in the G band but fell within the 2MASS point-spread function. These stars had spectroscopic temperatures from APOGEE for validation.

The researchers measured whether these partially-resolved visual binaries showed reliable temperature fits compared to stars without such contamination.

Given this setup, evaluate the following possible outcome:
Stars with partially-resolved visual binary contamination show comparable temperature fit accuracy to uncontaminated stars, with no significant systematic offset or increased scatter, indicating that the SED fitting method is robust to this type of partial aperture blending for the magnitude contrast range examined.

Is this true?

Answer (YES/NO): NO